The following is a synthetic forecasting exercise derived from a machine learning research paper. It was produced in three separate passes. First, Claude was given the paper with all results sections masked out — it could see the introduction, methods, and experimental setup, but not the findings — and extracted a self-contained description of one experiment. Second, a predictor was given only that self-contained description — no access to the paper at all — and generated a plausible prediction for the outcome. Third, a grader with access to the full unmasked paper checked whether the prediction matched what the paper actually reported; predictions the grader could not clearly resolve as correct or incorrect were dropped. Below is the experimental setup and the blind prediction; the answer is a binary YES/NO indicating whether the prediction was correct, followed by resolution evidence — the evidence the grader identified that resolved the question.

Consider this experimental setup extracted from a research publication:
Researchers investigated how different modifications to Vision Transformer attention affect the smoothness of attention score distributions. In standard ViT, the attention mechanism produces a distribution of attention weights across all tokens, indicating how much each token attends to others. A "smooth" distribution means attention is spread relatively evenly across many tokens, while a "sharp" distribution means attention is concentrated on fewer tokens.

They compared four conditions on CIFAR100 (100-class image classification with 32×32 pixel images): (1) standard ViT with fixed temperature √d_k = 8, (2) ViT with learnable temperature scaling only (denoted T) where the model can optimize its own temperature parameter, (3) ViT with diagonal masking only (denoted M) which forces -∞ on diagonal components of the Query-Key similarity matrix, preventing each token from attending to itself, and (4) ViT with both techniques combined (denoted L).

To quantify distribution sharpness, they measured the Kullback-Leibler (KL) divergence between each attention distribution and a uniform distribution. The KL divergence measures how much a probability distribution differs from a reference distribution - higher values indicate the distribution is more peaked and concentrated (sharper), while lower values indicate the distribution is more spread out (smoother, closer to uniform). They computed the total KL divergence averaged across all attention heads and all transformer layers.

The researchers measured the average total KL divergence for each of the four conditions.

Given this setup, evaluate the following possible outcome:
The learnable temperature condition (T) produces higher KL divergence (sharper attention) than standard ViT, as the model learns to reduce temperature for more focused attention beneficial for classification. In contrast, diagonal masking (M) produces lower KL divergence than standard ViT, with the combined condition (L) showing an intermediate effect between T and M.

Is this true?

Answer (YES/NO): NO